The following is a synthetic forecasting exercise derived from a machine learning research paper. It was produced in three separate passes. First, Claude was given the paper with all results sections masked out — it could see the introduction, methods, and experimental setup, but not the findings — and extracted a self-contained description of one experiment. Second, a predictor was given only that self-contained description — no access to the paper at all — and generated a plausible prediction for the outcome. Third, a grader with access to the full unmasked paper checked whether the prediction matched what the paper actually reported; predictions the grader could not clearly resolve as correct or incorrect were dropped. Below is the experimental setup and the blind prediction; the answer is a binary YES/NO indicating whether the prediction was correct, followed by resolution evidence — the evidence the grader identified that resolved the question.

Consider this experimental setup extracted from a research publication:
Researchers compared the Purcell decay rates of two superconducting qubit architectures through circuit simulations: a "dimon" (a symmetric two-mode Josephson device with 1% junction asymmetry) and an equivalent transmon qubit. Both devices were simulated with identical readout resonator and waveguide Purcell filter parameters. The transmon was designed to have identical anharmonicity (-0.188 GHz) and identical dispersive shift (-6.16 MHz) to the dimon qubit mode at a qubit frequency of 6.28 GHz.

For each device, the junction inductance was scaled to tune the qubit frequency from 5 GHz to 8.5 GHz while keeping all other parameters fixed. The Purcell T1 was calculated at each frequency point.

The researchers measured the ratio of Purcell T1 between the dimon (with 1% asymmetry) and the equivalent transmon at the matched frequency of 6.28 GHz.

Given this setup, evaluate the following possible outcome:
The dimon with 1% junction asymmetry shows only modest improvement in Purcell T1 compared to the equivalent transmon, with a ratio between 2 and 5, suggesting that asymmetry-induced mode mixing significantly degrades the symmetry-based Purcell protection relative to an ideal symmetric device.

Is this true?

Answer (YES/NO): NO